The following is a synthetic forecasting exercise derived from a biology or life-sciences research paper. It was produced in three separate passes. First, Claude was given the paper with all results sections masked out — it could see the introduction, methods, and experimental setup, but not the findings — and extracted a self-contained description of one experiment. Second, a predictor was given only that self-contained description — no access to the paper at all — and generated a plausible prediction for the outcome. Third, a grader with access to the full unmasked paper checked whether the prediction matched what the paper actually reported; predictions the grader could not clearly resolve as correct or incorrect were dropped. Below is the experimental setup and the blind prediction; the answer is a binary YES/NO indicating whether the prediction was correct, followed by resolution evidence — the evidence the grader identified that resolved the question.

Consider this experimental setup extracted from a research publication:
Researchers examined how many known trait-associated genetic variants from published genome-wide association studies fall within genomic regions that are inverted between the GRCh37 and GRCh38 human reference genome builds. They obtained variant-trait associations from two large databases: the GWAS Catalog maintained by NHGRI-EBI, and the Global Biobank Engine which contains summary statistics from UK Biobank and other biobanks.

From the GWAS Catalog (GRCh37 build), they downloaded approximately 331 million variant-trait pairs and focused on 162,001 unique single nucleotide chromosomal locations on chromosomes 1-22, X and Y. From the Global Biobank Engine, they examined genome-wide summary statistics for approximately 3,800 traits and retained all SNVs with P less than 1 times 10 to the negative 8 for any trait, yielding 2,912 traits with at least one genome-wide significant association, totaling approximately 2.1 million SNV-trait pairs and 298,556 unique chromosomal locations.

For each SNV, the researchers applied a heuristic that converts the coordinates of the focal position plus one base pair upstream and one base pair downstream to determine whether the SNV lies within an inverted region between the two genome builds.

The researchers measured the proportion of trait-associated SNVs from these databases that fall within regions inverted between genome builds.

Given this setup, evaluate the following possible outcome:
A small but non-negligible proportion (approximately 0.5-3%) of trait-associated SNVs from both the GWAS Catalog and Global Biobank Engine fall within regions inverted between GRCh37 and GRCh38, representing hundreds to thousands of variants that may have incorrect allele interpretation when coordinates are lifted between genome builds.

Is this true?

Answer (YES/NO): NO